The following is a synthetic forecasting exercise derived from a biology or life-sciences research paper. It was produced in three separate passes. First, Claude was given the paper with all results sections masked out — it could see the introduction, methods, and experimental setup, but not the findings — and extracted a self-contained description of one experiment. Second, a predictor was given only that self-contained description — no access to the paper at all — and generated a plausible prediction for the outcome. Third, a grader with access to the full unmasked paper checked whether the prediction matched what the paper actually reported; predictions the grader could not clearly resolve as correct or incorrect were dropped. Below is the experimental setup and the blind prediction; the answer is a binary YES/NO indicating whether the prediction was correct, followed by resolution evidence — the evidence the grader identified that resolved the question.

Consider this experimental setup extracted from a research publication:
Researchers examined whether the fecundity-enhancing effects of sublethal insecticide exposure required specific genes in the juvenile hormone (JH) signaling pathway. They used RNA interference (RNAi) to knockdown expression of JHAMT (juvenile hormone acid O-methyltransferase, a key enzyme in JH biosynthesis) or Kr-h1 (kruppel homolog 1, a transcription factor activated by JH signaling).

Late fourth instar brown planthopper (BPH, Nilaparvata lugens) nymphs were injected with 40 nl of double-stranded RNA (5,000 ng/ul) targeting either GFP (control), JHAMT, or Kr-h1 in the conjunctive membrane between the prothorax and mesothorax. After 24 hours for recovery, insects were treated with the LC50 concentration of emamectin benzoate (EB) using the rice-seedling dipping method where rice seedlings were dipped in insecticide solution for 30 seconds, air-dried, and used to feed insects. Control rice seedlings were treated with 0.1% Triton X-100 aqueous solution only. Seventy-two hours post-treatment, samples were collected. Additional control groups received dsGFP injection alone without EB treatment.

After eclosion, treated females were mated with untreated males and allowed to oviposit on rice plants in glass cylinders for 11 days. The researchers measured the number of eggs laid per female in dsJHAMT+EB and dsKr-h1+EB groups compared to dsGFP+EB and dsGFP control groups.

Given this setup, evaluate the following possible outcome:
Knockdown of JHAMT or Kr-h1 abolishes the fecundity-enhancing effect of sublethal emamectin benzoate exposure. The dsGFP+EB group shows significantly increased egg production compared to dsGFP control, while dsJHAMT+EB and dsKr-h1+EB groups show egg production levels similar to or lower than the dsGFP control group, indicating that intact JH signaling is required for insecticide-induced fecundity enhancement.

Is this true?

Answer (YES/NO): YES